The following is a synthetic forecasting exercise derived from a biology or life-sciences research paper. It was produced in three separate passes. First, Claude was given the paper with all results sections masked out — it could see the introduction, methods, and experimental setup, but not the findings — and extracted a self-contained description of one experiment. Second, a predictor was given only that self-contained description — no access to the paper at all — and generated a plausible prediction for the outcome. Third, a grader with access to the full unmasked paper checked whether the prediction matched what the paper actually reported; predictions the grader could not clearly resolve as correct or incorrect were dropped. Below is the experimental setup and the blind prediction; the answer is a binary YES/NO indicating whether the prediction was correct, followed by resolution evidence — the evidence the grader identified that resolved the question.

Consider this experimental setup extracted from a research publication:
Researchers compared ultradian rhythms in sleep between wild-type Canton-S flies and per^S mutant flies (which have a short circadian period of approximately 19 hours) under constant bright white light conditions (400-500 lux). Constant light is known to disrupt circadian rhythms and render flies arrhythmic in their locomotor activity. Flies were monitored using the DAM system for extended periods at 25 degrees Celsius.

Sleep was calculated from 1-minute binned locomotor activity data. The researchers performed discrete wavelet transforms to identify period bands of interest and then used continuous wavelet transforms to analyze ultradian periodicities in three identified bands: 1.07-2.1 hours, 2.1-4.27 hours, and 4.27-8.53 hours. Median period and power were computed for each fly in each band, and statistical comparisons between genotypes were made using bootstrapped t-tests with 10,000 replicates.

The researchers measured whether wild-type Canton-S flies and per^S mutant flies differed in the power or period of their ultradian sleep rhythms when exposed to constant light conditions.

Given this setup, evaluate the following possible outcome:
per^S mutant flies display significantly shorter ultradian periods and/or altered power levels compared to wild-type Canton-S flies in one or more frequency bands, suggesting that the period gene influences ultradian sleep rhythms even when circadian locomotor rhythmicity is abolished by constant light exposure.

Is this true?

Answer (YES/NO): YES